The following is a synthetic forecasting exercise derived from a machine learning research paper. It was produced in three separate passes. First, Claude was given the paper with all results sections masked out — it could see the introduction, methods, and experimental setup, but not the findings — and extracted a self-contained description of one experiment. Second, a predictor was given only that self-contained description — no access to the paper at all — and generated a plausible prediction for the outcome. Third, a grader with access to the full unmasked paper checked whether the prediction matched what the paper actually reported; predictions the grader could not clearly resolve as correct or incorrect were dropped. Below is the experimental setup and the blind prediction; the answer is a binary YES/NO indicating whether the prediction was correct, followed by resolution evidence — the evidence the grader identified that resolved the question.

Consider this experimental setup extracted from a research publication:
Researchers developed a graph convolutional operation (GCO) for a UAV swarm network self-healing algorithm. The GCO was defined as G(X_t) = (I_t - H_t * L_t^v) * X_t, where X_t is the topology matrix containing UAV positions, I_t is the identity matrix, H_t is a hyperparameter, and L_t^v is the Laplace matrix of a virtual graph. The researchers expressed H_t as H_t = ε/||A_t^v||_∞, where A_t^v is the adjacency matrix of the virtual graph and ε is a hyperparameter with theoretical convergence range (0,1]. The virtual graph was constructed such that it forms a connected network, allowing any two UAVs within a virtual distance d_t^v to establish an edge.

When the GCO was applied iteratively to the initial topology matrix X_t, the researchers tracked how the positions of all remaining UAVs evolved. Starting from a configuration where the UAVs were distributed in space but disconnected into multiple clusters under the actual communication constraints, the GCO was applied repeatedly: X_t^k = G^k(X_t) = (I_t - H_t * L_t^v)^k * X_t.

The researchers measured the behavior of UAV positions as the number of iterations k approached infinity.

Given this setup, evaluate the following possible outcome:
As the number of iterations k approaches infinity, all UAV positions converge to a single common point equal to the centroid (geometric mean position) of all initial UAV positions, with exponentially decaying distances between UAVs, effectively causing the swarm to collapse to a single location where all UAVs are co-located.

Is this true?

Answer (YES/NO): NO